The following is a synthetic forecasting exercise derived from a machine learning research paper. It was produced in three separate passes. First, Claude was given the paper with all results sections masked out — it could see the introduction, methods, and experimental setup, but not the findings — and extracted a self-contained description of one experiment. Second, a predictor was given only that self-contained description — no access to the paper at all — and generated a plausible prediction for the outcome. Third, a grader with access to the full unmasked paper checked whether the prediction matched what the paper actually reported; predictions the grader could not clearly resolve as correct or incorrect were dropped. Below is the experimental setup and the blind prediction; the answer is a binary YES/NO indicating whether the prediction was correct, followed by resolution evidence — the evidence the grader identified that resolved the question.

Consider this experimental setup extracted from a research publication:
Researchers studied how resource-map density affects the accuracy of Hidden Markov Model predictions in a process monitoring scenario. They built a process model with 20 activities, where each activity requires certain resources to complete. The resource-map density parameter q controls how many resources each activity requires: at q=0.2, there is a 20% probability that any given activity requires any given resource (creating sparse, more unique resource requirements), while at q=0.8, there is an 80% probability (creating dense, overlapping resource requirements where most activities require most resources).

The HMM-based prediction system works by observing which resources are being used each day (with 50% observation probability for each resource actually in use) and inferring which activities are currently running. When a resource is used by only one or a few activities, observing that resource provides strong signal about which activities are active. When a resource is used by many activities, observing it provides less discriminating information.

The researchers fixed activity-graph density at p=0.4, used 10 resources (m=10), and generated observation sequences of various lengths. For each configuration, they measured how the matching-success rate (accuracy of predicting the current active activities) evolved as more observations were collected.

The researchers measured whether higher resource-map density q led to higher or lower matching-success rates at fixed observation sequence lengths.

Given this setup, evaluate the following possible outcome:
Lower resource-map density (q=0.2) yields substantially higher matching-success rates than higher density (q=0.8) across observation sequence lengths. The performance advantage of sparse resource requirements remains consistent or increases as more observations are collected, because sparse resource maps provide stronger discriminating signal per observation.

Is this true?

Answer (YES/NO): YES